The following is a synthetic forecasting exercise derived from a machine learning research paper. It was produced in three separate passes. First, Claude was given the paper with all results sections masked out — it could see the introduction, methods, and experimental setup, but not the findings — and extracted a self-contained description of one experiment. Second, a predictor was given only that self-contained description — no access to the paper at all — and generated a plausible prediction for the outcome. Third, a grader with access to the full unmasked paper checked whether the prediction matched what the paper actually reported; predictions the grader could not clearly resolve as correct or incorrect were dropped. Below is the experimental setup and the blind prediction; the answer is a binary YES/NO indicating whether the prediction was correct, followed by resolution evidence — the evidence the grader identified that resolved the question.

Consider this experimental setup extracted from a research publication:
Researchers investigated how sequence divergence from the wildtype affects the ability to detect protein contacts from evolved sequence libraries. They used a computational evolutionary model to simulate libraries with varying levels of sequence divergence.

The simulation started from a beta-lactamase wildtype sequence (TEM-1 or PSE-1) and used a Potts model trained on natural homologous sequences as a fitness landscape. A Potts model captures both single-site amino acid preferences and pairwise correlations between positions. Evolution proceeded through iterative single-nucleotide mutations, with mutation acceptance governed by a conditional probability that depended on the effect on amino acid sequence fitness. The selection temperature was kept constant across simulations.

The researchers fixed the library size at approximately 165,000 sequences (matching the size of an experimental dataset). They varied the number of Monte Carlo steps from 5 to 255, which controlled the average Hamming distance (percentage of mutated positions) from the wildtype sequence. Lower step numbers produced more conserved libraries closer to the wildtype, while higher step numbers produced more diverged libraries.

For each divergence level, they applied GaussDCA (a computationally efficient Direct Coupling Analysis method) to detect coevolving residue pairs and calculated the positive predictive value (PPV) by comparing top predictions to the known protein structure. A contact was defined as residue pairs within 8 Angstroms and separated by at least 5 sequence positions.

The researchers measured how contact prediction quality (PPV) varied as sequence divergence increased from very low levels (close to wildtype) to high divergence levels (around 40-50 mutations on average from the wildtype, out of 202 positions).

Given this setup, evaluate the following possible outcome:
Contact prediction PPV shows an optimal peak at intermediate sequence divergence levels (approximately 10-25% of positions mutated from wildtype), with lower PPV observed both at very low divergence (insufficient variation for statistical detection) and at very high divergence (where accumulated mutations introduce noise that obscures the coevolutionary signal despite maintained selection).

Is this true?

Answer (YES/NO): NO